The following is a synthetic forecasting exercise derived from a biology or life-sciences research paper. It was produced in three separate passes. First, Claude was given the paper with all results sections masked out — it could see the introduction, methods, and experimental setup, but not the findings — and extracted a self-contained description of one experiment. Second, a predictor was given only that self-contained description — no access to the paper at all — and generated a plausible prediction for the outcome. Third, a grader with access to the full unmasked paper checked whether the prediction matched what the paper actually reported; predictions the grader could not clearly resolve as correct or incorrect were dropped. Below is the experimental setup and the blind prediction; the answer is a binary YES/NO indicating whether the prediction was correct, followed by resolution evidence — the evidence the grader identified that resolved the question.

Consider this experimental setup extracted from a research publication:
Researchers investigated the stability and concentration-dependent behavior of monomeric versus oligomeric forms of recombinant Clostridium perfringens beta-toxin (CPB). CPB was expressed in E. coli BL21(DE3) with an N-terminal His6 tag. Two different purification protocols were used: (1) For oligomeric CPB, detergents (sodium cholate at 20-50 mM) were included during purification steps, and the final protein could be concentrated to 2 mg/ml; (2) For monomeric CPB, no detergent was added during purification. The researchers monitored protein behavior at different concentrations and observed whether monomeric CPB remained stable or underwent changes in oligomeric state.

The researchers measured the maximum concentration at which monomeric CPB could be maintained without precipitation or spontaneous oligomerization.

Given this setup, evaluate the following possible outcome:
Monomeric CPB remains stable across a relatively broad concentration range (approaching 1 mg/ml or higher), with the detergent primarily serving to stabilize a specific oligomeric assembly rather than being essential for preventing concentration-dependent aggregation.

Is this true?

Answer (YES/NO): NO